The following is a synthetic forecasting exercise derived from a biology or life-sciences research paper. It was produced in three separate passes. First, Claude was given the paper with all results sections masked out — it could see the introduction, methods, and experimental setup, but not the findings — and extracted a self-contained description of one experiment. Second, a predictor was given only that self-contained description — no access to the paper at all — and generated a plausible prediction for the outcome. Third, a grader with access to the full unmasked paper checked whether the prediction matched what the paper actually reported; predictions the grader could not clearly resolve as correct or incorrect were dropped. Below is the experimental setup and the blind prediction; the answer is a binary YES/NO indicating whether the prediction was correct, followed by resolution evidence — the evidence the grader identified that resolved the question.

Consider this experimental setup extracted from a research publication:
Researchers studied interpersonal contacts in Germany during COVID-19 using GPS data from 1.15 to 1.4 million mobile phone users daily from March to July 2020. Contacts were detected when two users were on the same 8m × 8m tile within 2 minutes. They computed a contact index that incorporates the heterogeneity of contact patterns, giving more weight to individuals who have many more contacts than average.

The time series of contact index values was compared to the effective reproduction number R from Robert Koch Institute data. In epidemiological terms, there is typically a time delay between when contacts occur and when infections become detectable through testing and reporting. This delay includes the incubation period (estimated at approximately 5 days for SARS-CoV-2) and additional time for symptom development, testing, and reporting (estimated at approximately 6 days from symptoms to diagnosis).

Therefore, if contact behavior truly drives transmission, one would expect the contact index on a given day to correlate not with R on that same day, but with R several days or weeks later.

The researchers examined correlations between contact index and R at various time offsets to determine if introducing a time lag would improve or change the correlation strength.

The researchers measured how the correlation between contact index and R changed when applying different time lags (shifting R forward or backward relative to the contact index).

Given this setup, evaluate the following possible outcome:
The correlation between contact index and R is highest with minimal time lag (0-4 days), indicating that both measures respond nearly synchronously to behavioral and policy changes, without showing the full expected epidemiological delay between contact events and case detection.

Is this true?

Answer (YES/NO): NO